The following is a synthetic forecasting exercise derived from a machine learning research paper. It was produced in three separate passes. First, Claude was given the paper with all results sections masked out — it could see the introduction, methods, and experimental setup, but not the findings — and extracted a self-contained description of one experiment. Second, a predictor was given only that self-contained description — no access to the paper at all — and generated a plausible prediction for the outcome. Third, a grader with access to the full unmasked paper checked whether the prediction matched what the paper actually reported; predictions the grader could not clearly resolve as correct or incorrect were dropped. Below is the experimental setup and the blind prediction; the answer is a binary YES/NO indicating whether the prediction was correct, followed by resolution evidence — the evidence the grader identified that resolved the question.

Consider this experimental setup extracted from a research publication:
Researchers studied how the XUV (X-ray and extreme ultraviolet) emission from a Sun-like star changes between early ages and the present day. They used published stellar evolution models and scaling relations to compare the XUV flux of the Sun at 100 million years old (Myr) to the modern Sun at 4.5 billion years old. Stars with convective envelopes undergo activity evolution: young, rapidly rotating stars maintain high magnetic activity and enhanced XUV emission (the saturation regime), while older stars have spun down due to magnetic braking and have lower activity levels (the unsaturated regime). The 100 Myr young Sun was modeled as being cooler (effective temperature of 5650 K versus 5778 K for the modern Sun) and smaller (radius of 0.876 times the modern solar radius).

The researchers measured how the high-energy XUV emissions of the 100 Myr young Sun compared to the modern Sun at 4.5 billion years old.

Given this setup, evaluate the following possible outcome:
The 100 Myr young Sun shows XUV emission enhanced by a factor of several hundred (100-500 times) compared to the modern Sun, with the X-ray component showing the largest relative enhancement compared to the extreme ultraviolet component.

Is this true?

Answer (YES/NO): NO